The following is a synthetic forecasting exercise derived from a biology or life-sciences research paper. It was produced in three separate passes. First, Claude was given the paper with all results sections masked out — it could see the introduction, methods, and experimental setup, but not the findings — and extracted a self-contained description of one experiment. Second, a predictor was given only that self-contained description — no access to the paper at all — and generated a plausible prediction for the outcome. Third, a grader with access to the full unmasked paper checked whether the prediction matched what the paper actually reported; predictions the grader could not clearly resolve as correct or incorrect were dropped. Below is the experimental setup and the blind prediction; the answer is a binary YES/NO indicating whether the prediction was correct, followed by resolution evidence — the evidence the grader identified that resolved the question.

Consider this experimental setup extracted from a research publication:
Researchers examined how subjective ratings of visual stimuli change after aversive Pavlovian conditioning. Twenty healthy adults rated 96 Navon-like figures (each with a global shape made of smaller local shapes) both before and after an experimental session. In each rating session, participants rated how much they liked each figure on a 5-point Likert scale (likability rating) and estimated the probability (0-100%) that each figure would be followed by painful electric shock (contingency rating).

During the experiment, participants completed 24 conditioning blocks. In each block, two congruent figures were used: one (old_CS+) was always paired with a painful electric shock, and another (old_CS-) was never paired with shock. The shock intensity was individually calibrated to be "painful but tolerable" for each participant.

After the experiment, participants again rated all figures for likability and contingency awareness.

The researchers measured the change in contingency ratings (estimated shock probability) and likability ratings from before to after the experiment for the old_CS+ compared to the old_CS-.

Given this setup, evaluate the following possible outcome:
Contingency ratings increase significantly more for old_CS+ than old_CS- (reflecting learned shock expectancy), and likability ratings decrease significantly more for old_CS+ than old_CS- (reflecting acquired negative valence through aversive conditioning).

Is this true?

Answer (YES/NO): YES